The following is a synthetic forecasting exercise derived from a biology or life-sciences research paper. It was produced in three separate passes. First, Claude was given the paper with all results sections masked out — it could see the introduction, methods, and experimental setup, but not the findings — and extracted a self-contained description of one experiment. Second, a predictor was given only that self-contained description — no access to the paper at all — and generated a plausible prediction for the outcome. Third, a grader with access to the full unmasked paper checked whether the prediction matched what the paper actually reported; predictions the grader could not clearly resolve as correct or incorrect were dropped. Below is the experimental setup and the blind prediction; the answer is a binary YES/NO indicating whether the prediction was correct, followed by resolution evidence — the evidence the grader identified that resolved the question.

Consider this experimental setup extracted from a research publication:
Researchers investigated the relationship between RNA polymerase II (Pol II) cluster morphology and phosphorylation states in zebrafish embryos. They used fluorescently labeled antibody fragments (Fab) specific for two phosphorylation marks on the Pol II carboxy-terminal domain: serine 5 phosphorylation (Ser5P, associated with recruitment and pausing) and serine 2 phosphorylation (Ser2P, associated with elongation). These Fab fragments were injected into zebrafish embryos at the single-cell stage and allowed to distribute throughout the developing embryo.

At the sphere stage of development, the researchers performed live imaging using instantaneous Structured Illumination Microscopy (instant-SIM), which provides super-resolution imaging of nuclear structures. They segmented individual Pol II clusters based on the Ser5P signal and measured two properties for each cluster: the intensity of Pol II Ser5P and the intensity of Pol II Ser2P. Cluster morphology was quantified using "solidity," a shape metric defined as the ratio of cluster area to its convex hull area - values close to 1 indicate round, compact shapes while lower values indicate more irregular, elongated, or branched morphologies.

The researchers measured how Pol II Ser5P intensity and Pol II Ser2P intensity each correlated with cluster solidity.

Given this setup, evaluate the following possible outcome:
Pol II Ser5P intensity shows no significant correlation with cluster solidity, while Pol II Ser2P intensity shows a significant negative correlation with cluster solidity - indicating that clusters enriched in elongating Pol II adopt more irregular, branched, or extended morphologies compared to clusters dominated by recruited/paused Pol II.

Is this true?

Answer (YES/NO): NO